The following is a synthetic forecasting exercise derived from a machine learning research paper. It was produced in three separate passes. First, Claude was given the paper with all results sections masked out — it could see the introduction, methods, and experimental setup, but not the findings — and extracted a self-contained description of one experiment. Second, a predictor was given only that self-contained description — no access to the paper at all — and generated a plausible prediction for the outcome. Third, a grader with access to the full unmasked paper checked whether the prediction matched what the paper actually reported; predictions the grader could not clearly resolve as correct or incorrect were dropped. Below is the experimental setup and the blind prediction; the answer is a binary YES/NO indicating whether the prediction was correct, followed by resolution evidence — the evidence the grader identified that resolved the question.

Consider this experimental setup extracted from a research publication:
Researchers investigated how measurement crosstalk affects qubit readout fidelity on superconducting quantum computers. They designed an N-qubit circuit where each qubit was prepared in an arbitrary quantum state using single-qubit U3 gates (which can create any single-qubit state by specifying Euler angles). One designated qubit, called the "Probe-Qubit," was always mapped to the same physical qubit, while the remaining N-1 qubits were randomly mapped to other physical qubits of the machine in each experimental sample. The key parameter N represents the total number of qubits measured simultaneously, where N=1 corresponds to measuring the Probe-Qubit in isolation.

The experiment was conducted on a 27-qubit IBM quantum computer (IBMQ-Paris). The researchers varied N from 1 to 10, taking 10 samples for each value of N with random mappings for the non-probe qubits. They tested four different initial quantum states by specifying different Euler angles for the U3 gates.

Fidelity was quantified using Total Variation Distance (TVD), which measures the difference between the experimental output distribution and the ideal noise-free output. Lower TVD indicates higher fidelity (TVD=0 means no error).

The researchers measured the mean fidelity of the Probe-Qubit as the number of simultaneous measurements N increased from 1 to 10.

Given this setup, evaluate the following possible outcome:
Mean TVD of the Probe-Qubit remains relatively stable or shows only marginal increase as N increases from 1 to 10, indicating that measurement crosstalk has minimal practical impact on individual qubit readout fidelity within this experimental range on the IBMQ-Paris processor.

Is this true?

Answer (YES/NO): NO